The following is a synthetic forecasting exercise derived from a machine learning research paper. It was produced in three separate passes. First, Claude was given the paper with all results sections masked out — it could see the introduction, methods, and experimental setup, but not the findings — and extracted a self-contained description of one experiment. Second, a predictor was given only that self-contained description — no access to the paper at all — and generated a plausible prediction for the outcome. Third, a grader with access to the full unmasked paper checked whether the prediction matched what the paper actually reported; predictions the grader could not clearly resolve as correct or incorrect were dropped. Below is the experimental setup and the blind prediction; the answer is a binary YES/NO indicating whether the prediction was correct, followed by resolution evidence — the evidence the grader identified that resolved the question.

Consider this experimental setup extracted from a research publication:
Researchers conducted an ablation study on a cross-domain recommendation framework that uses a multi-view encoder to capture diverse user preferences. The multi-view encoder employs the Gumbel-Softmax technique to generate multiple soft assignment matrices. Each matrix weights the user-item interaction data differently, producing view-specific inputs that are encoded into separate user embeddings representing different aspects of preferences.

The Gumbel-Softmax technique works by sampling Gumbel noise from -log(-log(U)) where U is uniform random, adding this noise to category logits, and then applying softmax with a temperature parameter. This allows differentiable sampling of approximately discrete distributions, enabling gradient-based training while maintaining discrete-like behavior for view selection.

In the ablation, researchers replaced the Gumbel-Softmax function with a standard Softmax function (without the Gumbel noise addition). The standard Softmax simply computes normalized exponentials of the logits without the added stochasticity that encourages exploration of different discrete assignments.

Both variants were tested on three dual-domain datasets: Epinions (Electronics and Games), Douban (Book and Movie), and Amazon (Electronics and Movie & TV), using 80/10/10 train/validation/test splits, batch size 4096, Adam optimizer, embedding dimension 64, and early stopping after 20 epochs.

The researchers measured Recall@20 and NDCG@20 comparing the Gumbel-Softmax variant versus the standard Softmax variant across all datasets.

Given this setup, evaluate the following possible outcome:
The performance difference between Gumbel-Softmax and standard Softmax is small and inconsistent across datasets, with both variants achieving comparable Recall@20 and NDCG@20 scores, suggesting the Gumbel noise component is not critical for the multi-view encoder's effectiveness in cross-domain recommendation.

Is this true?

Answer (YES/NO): NO